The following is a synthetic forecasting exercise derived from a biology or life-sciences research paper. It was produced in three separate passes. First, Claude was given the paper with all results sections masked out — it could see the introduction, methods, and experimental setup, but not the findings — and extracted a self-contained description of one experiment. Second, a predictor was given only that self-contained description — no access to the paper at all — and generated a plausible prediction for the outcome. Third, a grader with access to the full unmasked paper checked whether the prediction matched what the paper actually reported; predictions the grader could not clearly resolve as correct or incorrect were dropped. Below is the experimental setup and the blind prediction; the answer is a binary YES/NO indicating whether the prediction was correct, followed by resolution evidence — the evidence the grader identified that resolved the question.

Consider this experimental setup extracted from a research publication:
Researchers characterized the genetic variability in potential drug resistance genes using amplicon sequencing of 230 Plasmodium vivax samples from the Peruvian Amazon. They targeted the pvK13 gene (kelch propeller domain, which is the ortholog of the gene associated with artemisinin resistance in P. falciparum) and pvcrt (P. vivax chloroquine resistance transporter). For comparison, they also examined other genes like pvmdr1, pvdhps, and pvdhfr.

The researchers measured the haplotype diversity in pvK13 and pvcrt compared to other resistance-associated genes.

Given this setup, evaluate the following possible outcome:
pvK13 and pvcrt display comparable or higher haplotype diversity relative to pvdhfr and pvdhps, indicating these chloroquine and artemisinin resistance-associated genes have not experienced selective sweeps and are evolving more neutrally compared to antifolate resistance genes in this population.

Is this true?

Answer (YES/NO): NO